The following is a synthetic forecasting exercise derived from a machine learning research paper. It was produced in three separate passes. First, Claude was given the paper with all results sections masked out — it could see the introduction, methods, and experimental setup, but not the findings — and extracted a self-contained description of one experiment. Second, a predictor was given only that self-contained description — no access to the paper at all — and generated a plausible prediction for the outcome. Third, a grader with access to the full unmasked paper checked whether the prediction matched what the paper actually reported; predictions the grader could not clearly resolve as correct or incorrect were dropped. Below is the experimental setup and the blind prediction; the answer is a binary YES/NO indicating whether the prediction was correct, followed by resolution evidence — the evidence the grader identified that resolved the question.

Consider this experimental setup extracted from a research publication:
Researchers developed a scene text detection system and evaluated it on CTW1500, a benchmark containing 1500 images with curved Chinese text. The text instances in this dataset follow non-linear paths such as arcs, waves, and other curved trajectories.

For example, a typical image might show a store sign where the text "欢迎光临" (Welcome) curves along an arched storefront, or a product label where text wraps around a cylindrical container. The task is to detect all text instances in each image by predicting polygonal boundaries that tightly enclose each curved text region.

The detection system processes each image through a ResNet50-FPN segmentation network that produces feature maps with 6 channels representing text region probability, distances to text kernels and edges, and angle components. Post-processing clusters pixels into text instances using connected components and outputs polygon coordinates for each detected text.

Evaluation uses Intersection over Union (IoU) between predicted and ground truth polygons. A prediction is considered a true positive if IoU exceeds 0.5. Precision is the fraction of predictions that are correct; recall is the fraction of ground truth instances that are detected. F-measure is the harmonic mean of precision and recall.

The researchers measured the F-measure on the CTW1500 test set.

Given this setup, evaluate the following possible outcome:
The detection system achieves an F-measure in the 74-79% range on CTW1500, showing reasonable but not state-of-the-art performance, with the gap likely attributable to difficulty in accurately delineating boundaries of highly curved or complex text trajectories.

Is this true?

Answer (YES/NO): NO